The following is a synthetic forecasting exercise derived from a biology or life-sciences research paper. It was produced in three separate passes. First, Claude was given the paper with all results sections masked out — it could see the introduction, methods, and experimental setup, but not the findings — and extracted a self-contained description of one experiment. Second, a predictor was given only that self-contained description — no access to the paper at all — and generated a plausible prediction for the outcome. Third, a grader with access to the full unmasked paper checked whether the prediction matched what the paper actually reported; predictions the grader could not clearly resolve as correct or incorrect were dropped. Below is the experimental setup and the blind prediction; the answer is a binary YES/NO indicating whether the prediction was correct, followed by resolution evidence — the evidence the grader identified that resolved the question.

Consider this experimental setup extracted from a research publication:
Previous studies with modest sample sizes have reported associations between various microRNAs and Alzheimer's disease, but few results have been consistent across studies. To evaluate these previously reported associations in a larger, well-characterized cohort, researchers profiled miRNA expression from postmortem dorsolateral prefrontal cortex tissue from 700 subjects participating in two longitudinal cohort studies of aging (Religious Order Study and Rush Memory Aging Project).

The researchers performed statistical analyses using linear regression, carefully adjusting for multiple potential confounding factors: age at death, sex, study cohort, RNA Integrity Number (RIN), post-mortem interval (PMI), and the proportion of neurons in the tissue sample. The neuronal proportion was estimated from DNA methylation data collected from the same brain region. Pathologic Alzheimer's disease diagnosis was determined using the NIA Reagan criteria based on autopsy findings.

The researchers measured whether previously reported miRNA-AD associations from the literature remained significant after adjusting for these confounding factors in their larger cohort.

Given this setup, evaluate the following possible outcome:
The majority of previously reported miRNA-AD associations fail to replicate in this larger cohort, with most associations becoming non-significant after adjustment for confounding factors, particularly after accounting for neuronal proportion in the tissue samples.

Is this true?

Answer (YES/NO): NO